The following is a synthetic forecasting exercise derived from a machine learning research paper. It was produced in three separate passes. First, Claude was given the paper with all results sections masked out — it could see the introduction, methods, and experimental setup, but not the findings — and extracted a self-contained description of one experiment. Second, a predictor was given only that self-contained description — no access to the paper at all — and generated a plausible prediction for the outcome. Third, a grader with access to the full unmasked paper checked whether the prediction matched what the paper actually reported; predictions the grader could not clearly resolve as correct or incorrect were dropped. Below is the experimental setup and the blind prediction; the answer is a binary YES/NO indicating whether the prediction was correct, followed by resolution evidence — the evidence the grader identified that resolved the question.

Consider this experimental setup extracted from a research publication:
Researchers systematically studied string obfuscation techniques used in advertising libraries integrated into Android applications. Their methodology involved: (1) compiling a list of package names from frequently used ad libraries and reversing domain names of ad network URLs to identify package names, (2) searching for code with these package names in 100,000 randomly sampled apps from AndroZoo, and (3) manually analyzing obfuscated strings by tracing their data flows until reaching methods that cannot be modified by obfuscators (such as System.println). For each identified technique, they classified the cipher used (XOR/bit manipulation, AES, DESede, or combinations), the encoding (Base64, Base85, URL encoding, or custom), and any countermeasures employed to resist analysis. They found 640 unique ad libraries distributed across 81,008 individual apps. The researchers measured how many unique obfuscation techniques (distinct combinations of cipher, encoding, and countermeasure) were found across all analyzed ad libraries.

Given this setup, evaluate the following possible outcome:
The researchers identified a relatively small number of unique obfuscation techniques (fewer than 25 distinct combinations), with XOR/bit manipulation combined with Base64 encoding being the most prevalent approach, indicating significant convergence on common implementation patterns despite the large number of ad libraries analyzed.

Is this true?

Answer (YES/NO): YES